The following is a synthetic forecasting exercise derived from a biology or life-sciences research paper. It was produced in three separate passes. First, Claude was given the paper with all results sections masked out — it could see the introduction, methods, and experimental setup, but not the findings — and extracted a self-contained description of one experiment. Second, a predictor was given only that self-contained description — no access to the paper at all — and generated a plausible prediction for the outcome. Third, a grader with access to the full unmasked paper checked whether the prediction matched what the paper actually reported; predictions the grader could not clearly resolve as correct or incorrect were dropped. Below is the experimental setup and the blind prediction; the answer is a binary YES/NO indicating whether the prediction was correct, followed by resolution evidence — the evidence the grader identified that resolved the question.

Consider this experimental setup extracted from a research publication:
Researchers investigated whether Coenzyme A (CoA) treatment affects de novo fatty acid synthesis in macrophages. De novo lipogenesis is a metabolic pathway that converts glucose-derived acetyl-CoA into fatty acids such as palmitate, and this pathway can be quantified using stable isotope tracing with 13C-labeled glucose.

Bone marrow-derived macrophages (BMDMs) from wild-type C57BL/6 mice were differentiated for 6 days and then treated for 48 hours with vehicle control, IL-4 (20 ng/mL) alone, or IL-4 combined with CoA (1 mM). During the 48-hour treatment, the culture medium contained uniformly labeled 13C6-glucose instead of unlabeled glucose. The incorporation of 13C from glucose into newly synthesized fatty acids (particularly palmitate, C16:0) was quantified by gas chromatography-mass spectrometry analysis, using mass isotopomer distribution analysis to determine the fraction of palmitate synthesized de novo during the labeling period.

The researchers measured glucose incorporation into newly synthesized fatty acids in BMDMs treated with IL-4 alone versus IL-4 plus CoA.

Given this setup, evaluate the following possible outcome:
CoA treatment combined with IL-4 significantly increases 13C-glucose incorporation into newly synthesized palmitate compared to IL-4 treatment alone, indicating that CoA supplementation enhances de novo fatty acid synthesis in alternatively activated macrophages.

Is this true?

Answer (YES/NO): NO